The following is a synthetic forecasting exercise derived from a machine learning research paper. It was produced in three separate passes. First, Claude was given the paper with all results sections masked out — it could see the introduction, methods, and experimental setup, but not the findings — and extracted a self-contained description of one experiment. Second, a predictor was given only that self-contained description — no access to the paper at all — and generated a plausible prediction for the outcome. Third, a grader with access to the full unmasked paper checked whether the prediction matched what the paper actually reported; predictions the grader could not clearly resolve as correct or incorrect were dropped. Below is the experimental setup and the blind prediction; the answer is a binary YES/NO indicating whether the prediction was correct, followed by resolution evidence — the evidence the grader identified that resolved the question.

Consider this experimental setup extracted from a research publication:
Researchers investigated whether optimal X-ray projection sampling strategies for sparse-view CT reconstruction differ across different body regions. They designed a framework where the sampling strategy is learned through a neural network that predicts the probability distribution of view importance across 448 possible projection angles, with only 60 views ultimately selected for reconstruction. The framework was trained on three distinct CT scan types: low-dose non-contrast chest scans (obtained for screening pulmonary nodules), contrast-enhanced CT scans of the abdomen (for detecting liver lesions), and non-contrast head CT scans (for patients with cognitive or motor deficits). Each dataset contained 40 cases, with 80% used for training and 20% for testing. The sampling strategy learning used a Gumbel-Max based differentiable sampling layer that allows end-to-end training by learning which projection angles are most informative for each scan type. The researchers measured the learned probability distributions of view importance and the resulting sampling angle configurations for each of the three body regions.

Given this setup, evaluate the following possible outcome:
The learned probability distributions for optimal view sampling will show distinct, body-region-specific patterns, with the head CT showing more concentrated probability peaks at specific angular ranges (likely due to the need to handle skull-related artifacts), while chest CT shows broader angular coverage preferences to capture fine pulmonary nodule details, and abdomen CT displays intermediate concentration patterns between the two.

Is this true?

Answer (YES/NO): NO